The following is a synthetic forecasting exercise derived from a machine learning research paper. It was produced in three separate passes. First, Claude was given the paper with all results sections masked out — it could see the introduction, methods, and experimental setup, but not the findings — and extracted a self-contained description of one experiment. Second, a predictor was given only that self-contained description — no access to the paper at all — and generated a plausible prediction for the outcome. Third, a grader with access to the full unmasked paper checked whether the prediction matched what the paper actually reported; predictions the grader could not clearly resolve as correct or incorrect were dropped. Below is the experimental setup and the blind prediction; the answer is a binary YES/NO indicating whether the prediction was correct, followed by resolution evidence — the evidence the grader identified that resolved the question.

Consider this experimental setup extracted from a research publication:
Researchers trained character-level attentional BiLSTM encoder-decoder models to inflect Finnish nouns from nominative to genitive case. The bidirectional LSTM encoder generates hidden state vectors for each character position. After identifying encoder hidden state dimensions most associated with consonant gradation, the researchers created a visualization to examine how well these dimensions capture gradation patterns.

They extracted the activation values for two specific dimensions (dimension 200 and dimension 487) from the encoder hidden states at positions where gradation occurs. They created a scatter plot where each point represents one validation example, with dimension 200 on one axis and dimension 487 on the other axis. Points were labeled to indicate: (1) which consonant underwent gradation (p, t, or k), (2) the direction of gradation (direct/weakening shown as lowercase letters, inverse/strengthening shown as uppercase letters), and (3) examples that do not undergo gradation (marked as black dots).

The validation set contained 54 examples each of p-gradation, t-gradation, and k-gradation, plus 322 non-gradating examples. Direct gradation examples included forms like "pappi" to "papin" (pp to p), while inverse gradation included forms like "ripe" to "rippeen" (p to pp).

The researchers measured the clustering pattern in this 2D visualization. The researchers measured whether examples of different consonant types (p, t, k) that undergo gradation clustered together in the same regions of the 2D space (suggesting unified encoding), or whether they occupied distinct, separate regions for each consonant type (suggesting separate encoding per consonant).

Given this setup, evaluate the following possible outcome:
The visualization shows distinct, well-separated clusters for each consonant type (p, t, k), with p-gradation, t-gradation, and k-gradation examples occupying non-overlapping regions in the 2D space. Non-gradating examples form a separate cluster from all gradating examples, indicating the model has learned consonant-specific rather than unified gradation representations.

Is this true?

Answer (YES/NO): NO